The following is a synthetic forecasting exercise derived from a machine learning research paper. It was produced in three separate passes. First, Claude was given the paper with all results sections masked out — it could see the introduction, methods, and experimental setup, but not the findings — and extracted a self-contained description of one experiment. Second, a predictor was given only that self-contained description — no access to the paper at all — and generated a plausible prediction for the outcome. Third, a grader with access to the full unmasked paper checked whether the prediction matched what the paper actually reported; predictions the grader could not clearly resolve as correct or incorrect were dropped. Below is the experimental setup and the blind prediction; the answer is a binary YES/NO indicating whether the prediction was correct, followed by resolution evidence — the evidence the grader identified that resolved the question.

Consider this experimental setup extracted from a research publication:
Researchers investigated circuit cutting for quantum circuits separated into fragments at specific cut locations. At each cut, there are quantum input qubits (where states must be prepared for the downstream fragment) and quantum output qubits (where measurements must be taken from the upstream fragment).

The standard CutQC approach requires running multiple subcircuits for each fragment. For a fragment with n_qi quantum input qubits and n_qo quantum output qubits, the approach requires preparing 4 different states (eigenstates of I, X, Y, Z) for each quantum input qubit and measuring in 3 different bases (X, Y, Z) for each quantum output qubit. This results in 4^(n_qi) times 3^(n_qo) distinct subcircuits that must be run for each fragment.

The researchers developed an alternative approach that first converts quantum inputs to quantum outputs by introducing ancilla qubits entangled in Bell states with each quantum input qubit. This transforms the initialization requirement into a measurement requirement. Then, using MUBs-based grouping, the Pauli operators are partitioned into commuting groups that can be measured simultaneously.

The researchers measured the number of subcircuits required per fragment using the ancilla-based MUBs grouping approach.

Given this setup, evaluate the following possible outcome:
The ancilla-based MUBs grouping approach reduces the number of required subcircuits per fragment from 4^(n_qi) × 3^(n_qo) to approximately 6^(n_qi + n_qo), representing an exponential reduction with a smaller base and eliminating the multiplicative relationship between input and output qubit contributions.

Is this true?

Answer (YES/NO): NO